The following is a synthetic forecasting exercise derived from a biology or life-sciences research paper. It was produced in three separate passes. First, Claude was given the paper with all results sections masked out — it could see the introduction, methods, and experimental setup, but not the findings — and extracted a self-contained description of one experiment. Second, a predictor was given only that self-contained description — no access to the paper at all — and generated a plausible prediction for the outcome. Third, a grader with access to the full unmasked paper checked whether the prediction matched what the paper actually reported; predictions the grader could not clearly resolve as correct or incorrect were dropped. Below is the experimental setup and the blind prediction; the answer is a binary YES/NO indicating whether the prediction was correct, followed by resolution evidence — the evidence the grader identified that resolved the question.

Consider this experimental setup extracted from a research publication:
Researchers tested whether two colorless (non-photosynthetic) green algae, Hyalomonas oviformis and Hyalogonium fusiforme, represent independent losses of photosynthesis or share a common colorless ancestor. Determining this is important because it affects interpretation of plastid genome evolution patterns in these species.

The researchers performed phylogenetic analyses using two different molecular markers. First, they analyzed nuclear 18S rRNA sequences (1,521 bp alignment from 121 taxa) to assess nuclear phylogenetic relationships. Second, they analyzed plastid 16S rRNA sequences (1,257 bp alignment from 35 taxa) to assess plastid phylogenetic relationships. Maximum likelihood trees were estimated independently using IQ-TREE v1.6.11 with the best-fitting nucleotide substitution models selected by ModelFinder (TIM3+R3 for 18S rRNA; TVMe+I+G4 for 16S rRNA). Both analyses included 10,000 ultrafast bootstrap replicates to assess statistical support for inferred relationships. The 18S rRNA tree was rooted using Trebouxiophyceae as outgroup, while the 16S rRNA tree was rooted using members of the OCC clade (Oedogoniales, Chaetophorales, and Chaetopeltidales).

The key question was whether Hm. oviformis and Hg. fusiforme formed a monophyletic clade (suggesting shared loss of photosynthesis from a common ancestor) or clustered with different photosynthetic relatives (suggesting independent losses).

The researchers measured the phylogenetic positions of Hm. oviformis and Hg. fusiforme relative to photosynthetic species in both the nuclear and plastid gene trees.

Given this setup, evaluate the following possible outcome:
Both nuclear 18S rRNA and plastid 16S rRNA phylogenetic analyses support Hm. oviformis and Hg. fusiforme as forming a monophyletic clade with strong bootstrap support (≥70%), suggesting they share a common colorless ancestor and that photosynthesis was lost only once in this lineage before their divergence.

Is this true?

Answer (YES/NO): NO